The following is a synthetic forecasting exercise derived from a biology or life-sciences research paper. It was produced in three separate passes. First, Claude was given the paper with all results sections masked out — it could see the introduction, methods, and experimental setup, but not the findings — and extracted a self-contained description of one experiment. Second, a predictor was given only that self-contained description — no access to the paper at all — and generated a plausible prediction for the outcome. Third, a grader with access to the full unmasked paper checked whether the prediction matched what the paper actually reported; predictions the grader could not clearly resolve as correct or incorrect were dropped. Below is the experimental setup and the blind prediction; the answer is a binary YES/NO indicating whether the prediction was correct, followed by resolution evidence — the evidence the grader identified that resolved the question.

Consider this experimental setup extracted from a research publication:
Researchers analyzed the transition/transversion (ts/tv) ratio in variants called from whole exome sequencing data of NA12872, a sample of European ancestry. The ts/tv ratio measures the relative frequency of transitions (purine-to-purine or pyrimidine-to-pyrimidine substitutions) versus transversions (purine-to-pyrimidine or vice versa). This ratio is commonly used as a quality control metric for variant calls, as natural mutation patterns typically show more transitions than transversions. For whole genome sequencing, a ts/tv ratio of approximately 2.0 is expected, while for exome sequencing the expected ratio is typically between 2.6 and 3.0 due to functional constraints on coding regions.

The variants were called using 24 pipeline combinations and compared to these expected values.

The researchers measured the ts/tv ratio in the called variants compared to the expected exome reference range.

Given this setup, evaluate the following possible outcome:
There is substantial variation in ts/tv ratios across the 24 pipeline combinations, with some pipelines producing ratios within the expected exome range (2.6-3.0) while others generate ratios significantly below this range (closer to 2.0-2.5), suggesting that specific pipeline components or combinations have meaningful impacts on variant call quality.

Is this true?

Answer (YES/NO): NO